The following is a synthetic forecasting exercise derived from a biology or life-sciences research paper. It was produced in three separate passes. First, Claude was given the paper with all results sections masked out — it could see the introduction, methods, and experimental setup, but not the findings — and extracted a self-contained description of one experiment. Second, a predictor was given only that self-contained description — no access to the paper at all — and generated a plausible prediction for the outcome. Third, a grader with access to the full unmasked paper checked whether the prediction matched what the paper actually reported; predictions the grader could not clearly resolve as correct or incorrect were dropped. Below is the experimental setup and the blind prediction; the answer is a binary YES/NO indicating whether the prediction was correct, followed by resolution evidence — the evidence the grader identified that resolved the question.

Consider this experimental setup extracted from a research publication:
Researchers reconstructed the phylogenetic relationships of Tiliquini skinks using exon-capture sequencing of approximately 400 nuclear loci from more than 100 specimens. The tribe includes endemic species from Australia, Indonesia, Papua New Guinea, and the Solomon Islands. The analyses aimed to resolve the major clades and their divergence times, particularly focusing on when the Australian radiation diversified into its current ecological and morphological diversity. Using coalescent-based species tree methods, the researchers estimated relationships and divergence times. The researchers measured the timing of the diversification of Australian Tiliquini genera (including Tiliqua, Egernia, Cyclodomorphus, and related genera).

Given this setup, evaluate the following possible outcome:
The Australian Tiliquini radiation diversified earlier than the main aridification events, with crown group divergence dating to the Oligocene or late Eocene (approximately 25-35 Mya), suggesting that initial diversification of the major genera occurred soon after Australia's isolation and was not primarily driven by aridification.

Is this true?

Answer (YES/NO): NO